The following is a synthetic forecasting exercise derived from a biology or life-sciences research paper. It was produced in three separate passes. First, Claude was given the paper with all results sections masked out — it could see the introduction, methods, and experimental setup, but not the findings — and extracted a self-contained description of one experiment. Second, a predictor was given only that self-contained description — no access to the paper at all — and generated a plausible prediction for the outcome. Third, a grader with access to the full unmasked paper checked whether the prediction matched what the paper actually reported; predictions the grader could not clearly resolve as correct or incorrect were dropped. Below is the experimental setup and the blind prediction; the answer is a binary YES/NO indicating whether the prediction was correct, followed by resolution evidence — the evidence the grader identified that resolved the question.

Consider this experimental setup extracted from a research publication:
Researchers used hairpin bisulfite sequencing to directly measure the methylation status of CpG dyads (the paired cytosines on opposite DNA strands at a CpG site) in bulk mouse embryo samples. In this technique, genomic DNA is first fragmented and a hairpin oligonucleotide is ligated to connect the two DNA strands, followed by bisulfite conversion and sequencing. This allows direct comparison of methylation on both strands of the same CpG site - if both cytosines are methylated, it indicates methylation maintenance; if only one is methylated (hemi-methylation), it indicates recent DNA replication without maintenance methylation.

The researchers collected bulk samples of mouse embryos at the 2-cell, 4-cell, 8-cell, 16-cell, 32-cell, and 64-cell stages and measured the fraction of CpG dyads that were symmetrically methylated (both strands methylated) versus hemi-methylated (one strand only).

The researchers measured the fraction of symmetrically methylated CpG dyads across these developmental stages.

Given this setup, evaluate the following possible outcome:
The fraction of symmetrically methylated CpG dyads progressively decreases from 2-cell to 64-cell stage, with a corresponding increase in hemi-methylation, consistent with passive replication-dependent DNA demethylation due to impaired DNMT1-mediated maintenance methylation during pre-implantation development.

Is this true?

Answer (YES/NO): NO